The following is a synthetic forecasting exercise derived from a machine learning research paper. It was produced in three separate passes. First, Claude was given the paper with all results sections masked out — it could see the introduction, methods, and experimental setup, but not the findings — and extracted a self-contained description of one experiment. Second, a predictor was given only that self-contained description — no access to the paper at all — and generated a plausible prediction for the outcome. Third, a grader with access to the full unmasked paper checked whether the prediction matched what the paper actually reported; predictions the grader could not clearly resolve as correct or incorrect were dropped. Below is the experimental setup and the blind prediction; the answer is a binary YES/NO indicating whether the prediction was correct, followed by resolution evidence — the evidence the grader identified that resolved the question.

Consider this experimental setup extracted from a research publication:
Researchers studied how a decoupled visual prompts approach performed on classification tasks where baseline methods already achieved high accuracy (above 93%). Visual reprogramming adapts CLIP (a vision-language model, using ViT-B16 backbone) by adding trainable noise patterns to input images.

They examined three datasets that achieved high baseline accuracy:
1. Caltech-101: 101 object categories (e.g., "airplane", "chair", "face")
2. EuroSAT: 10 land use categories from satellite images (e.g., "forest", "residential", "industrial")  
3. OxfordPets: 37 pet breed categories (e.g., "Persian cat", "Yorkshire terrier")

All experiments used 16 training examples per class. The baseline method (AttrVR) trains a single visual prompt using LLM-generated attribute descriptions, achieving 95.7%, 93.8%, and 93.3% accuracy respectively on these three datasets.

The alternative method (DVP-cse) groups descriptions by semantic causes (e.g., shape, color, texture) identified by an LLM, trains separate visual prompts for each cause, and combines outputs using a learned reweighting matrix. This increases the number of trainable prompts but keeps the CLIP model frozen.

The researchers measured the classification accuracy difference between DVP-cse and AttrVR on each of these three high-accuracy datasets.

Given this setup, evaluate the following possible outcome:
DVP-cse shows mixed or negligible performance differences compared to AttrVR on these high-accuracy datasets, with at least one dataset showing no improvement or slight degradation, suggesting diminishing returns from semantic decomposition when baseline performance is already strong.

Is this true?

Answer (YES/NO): YES